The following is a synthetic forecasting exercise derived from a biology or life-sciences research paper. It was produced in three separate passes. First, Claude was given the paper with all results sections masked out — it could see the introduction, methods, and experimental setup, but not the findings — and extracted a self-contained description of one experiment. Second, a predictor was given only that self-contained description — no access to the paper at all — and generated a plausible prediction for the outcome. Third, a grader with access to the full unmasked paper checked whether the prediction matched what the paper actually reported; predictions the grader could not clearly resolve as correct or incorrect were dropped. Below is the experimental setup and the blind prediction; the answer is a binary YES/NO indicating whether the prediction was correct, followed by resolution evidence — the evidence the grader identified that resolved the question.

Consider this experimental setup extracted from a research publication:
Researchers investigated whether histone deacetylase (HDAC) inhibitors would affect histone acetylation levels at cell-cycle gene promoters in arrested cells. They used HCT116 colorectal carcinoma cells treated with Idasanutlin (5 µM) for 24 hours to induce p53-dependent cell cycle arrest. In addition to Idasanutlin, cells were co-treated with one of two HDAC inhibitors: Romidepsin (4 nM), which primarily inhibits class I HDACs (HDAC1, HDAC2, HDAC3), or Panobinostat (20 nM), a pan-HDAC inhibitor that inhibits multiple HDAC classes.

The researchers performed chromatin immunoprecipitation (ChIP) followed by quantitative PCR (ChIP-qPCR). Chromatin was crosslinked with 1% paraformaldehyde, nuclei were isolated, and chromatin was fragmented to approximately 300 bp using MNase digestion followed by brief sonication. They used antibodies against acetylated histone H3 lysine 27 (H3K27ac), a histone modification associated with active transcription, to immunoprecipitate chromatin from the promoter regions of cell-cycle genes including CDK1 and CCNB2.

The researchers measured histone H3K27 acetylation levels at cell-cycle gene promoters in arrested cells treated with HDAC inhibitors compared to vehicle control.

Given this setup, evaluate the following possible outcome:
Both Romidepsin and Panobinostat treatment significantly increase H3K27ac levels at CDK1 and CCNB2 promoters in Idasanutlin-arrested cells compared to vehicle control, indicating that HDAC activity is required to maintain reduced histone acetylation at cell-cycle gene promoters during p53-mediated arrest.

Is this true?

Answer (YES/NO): YES